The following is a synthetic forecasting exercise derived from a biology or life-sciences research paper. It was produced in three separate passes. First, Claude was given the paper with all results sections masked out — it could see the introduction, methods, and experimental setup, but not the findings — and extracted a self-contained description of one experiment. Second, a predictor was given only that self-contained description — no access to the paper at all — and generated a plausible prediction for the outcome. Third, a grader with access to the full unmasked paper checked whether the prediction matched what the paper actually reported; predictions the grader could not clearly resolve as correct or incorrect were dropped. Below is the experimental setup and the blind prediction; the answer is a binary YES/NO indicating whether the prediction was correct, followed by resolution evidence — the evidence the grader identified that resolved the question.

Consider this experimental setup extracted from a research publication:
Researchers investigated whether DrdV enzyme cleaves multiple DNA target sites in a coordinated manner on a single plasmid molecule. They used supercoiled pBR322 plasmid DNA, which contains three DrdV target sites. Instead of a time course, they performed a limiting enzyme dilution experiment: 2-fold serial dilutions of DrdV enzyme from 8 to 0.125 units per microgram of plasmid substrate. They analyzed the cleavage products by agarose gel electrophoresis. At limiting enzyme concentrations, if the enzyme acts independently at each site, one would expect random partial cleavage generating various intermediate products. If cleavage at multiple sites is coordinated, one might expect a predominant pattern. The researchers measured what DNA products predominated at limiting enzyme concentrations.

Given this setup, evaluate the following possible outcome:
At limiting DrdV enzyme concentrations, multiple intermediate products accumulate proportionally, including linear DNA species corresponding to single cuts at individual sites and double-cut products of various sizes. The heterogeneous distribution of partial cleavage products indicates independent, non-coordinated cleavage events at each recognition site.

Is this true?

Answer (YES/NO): NO